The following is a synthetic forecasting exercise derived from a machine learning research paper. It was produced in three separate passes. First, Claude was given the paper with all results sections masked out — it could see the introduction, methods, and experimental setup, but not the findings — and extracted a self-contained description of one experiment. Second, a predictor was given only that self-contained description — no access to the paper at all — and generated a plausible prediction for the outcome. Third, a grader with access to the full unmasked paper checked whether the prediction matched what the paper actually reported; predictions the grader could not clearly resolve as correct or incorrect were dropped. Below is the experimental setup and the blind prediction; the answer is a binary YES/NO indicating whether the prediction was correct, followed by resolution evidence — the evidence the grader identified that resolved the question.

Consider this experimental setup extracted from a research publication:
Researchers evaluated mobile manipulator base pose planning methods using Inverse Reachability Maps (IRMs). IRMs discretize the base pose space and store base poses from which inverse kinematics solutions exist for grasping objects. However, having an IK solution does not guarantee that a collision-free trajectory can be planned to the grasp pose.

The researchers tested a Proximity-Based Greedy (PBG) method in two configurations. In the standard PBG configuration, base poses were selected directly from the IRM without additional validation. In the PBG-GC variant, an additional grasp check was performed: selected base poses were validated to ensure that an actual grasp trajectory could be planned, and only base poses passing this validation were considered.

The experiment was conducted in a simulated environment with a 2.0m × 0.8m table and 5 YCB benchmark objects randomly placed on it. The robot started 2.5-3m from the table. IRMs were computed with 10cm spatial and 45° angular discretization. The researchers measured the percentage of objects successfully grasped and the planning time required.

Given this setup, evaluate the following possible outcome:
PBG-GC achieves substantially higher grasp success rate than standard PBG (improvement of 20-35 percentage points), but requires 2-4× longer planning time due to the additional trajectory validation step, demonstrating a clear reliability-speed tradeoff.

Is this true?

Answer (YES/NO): NO